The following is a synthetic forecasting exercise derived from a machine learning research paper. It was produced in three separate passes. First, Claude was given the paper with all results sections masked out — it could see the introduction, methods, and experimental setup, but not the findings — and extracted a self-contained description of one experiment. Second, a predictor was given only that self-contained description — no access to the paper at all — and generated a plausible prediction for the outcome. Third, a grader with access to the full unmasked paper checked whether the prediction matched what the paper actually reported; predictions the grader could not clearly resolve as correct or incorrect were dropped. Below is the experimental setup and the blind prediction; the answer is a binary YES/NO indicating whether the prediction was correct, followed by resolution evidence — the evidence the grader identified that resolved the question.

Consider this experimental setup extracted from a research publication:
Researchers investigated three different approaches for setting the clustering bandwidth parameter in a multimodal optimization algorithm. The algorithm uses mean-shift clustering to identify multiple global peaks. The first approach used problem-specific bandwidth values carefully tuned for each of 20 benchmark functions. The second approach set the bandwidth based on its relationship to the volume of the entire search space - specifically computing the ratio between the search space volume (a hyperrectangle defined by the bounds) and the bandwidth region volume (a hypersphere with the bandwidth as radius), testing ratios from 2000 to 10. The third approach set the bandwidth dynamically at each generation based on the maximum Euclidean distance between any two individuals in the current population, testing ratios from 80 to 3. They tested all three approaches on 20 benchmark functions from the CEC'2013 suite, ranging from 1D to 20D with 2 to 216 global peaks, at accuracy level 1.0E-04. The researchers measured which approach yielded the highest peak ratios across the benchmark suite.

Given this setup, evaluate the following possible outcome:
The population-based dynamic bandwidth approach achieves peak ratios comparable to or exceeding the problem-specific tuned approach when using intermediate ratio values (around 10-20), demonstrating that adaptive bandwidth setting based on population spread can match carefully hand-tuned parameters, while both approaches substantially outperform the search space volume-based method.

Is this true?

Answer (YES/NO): NO